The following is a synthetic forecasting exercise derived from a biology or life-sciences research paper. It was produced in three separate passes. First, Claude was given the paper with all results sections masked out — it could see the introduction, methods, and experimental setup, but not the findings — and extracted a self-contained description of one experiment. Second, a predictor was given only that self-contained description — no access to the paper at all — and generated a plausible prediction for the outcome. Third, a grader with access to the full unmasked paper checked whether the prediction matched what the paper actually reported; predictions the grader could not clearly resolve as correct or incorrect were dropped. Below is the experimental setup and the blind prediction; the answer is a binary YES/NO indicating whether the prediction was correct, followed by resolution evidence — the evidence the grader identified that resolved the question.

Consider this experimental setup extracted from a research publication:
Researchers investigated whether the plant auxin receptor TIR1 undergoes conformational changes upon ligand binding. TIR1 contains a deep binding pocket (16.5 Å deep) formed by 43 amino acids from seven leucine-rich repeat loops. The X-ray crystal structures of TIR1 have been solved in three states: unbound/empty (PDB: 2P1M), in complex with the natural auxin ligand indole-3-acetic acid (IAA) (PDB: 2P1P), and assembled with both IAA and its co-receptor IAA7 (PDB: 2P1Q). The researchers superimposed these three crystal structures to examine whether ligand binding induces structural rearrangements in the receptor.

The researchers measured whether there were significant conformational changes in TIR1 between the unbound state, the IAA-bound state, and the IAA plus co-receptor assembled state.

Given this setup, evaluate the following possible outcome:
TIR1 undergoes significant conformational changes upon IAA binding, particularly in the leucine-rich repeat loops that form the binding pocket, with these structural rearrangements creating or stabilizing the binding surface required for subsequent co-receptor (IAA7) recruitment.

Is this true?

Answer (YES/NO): NO